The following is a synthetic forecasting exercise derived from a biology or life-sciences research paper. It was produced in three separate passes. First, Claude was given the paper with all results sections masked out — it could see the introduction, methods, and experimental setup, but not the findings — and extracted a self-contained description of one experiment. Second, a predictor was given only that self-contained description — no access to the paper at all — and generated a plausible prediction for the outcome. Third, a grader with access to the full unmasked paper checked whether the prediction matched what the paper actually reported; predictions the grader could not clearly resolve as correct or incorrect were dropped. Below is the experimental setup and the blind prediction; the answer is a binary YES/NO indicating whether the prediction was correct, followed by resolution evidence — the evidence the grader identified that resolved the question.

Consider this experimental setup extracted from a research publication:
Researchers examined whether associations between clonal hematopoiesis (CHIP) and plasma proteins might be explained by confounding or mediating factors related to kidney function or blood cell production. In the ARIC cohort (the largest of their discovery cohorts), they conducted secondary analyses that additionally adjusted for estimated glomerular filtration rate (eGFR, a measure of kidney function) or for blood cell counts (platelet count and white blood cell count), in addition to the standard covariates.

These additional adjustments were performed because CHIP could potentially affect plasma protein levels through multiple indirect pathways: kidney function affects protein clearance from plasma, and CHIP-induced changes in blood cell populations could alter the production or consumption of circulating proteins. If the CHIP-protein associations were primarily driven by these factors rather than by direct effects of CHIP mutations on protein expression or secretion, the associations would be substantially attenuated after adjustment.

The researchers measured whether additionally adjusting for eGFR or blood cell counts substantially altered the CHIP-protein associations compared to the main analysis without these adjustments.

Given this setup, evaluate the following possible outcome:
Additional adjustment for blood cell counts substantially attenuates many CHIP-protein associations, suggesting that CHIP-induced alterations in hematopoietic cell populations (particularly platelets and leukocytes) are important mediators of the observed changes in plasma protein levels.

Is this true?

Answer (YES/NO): NO